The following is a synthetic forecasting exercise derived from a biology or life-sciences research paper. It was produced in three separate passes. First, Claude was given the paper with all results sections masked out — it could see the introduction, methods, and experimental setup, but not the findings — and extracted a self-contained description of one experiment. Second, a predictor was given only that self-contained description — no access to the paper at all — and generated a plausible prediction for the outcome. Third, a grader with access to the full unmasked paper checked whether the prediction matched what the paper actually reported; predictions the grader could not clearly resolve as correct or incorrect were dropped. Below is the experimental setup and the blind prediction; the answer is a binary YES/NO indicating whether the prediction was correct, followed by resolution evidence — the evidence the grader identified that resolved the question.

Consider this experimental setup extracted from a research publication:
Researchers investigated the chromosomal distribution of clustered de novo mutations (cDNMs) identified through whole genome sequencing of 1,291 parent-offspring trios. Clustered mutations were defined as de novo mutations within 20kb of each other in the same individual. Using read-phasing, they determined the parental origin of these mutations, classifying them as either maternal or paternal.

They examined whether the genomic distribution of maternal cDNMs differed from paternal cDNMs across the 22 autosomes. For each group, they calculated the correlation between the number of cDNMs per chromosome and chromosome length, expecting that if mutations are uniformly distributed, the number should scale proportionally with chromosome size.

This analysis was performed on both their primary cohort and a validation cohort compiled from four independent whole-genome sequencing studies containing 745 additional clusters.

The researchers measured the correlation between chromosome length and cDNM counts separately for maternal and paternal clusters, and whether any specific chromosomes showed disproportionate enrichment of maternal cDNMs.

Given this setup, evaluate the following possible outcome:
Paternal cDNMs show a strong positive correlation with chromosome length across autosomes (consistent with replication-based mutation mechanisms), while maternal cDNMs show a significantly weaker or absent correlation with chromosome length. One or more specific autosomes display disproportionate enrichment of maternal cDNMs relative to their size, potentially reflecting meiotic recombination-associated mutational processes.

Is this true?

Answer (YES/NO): YES